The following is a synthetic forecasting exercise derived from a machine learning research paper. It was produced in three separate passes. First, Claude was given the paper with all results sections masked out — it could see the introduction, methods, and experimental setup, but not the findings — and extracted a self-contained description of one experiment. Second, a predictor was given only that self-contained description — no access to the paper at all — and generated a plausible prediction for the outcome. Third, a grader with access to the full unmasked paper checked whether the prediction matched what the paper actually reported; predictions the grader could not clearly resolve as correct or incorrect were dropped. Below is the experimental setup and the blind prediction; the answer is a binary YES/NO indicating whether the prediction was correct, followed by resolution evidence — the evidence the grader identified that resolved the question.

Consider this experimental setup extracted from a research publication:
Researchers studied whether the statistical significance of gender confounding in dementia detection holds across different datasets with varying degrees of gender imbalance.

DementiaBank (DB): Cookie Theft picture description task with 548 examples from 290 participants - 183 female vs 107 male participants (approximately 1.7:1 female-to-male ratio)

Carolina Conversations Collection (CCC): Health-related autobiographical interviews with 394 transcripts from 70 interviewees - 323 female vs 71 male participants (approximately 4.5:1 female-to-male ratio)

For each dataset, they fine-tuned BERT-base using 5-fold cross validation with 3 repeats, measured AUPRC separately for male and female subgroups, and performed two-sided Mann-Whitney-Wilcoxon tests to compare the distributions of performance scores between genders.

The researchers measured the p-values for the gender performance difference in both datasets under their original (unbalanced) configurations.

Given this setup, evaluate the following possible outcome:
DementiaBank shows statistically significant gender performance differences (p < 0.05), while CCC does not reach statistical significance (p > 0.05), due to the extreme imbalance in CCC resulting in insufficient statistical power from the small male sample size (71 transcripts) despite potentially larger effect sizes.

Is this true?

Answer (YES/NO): NO